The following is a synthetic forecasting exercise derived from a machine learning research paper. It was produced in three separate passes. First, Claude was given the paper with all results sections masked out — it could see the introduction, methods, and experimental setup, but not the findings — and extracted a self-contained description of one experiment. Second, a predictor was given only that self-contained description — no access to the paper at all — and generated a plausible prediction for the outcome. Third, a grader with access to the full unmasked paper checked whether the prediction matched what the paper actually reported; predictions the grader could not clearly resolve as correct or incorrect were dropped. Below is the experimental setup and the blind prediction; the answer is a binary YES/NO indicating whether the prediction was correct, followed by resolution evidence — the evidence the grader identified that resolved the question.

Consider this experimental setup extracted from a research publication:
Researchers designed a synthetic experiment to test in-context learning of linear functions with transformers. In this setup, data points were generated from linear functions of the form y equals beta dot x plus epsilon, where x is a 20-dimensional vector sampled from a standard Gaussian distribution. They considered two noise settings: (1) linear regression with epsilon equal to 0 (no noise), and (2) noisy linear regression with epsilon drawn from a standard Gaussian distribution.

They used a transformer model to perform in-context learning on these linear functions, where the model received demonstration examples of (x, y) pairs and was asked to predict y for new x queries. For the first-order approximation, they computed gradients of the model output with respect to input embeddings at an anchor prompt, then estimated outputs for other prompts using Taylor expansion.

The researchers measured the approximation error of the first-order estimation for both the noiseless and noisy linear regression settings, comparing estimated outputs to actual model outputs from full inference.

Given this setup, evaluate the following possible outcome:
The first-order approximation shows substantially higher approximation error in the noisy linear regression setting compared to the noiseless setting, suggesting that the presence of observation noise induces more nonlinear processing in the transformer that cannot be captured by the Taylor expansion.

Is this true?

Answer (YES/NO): NO